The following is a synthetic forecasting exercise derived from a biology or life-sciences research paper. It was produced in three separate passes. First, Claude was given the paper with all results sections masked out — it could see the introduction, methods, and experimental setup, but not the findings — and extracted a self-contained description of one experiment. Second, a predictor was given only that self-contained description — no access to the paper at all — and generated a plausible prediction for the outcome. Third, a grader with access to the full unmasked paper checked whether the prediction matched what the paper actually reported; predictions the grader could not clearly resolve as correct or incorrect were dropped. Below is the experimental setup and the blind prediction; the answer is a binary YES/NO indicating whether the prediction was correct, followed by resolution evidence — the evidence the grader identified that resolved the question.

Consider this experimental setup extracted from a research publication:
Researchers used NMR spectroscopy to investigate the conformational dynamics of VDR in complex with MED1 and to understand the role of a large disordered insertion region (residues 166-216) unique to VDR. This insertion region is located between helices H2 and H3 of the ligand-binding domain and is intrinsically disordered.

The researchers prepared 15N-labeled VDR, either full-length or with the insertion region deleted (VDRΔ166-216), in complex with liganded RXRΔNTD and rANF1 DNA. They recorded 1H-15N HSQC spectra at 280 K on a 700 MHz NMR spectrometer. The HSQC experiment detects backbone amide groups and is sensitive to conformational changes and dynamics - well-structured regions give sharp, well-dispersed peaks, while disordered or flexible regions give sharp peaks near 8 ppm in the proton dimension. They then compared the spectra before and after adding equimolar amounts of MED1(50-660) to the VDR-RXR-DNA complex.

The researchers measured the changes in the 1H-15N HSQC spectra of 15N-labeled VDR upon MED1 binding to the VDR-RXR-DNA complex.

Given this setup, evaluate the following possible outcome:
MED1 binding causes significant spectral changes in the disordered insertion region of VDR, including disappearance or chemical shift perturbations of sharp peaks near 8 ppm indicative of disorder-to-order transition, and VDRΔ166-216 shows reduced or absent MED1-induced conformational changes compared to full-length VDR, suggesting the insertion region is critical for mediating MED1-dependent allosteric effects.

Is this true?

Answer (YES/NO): NO